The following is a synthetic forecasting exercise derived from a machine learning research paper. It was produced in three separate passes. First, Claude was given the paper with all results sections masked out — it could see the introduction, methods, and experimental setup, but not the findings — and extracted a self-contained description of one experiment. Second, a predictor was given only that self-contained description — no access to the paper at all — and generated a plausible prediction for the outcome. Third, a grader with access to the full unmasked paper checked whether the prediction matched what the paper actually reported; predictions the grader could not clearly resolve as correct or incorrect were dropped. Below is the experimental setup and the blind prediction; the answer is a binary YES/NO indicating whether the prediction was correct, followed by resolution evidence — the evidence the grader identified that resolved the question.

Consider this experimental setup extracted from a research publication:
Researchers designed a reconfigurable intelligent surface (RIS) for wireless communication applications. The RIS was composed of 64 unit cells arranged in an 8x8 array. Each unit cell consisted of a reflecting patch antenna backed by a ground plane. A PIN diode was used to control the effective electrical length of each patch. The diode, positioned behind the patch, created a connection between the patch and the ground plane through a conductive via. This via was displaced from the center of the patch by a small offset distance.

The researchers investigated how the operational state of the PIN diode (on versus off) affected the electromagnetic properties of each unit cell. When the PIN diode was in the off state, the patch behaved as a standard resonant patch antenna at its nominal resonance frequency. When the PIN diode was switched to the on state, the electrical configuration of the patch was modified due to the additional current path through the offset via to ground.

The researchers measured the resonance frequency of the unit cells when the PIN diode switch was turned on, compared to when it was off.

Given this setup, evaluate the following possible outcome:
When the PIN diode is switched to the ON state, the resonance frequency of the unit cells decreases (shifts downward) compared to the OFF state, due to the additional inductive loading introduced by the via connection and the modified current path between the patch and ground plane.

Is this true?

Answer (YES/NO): NO